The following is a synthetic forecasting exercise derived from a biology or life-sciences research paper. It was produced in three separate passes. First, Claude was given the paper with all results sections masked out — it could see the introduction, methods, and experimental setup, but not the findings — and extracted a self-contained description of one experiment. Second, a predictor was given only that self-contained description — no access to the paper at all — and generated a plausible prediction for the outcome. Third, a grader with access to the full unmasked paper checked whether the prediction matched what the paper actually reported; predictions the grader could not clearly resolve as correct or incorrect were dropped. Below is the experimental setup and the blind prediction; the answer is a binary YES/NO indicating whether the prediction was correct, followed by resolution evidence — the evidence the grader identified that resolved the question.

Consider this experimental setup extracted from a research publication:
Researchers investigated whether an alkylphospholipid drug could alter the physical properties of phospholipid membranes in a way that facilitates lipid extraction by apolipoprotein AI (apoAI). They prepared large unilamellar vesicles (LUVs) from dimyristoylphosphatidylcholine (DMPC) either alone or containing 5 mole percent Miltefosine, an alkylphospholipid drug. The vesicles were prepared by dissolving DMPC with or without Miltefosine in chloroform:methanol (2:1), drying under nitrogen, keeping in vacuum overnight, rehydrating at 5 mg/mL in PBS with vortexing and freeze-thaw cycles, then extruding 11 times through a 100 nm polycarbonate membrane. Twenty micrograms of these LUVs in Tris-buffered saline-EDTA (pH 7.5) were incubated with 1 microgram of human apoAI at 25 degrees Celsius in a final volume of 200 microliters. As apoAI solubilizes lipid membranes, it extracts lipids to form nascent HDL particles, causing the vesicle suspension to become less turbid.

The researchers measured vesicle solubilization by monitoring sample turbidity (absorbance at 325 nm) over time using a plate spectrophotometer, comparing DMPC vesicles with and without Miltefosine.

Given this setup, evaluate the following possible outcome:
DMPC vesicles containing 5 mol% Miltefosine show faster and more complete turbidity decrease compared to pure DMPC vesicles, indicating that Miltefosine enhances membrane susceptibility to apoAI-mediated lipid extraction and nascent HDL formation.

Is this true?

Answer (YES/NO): YES